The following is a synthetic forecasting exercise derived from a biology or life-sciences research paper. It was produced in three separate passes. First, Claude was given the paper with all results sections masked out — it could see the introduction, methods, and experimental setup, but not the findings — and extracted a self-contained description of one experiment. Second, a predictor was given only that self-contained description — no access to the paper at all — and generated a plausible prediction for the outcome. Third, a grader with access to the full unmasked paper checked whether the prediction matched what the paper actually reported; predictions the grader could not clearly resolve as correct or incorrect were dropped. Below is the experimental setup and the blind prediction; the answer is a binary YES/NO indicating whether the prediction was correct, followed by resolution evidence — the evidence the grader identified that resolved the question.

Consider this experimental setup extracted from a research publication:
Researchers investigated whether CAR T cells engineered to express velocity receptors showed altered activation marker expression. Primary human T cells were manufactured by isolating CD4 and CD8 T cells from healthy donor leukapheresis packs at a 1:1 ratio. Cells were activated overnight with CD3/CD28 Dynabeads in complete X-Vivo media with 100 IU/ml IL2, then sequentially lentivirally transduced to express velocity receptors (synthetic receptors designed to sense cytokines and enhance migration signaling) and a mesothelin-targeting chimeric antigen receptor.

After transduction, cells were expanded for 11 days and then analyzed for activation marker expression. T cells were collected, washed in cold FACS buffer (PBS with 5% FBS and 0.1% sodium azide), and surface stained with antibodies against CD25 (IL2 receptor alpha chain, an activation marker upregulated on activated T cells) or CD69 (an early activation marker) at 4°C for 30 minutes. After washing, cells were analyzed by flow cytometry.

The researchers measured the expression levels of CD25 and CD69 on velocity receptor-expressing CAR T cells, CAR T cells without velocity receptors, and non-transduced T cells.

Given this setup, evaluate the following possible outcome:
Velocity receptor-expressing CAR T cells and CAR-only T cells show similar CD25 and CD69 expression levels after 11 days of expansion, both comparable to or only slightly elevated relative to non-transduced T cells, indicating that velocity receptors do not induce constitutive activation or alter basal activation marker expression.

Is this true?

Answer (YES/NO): NO